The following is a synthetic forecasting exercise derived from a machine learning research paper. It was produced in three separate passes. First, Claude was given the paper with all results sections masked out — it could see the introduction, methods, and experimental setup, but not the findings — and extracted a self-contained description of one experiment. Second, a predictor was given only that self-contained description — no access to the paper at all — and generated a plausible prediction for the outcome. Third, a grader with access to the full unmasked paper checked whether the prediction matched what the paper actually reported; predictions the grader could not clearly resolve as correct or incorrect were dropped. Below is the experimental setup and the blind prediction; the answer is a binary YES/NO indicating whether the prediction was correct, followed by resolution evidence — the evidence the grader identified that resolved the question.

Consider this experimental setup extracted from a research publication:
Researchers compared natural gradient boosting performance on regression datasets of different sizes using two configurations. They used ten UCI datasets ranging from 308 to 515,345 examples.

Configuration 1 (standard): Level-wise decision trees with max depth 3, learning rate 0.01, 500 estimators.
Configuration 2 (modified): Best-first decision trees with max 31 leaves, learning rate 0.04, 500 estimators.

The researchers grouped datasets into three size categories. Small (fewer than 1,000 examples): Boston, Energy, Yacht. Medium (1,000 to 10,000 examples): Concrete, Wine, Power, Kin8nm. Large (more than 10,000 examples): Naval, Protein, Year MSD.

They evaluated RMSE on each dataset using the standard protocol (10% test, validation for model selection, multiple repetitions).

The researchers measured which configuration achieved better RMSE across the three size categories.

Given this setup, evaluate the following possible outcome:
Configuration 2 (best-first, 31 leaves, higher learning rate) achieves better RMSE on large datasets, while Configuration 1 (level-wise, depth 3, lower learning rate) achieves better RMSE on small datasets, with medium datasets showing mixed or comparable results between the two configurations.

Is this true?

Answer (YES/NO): NO